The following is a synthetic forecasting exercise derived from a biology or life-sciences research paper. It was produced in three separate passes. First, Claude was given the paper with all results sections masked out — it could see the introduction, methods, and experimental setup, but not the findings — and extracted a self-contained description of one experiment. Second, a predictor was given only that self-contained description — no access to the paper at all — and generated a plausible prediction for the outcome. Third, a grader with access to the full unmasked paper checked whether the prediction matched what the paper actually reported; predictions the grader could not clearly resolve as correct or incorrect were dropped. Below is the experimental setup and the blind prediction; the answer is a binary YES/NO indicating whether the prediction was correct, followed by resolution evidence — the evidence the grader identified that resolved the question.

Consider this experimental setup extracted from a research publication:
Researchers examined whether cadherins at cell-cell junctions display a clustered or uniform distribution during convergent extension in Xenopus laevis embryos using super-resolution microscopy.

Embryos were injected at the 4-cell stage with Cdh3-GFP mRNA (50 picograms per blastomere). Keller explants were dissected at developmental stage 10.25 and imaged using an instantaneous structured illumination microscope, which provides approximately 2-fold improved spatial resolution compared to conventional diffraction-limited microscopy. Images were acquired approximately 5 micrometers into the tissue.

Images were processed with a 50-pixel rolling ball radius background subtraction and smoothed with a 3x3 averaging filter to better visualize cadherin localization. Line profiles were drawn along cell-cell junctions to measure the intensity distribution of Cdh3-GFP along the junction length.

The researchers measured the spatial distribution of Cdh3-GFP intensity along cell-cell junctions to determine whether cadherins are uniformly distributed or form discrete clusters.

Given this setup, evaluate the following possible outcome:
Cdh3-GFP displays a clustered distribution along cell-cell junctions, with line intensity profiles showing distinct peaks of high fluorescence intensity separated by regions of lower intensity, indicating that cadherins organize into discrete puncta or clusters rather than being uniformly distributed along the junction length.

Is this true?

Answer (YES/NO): YES